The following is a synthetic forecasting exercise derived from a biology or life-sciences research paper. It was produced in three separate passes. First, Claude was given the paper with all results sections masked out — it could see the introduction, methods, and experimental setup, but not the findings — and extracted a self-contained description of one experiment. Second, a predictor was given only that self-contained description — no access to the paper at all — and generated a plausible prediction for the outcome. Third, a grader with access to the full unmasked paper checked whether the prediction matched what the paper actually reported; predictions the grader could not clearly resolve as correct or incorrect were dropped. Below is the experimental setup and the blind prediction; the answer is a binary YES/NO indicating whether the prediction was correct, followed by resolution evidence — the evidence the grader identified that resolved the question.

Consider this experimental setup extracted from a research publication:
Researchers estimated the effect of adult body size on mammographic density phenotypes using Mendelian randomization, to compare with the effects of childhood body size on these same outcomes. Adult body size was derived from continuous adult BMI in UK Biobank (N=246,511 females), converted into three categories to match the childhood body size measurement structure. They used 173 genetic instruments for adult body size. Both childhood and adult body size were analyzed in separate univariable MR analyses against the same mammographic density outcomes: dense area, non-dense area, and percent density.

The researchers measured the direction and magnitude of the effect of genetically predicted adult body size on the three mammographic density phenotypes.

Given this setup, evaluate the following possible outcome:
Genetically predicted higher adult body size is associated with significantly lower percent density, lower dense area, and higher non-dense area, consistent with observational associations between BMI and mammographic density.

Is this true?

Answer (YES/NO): YES